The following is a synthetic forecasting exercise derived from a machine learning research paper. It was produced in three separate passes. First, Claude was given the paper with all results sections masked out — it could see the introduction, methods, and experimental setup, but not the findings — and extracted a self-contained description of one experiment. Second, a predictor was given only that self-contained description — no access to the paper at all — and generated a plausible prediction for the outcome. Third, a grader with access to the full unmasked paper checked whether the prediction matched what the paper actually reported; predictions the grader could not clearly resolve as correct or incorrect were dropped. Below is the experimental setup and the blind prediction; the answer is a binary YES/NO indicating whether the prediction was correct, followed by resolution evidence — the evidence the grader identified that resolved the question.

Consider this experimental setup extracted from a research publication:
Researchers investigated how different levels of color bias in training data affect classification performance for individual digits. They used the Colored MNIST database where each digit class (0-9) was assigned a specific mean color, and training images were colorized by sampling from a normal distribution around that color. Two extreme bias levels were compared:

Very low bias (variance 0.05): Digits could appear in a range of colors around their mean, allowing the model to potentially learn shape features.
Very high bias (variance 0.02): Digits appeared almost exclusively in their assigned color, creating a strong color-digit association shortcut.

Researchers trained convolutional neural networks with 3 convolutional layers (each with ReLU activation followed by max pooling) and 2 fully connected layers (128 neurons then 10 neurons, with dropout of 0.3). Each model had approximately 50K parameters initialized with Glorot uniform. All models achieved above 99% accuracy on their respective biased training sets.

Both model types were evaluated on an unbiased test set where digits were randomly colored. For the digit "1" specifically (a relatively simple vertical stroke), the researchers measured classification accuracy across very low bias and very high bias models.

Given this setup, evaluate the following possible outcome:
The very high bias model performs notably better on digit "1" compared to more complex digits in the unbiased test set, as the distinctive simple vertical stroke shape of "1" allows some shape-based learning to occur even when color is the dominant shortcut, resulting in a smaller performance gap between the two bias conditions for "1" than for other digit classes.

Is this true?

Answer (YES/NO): NO